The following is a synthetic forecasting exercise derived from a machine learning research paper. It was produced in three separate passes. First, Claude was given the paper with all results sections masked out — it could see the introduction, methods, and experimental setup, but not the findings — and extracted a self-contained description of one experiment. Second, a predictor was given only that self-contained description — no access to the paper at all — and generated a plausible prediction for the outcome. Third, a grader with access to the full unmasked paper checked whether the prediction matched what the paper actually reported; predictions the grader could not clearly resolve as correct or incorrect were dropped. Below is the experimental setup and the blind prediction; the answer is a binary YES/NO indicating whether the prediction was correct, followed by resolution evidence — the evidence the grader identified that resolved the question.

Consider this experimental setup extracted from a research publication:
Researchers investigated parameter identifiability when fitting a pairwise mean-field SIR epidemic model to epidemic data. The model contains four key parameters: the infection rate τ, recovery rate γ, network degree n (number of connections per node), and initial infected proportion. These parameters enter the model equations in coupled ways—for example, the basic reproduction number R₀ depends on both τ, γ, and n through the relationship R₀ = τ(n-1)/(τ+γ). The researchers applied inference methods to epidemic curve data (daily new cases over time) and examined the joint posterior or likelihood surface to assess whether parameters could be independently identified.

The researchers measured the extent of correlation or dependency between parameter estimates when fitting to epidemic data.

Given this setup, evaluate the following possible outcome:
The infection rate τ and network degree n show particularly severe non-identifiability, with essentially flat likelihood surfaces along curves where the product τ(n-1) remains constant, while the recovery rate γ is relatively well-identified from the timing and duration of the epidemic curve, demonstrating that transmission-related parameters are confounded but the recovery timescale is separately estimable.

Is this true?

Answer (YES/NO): NO